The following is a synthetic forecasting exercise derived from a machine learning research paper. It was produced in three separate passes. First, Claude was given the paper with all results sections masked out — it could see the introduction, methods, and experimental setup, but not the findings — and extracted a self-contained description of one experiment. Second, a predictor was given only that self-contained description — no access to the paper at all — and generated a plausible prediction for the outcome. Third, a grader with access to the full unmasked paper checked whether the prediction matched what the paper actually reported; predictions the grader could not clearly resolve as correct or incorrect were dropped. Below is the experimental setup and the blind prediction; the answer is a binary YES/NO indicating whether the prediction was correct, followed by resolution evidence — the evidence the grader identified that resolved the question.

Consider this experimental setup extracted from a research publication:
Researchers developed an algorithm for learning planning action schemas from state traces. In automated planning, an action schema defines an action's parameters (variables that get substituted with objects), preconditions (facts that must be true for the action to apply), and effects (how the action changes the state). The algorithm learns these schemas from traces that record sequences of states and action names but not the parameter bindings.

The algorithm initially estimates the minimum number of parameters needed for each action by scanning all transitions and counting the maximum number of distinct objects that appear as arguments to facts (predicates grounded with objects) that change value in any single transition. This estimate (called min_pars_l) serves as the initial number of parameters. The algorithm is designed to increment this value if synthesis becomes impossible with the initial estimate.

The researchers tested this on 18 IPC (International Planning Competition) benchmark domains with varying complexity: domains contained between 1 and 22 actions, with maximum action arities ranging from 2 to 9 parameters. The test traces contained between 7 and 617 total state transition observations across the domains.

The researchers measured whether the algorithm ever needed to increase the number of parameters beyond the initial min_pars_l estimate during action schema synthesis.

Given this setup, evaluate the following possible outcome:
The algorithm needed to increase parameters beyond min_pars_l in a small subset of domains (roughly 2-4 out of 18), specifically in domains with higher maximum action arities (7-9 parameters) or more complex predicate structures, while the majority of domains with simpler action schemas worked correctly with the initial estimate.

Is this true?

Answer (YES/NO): NO